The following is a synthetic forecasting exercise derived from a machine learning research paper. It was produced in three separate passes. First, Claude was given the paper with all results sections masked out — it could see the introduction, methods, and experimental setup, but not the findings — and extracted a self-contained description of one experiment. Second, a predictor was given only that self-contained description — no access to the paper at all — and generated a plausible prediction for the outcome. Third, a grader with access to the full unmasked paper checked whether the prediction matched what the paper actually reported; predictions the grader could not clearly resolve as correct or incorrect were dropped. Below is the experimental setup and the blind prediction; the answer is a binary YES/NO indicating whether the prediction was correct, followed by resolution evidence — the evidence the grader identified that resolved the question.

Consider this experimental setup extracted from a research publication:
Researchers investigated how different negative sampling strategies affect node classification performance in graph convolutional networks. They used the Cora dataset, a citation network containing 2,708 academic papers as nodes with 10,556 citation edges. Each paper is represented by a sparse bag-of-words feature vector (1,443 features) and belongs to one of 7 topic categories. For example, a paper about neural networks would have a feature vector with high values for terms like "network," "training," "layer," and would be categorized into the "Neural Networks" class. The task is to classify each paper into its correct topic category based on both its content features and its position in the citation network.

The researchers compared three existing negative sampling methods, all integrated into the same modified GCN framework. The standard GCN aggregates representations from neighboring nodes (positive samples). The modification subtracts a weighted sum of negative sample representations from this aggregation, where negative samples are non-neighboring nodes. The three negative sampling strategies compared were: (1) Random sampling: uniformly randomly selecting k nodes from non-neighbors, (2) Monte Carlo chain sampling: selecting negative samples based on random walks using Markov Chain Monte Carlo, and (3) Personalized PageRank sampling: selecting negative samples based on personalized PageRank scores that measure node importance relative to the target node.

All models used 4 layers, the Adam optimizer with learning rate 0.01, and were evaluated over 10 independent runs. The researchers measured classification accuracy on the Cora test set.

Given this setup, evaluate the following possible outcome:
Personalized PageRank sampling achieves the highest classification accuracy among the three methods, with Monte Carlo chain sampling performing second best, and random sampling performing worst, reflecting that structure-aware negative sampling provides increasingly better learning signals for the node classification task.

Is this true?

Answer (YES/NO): NO